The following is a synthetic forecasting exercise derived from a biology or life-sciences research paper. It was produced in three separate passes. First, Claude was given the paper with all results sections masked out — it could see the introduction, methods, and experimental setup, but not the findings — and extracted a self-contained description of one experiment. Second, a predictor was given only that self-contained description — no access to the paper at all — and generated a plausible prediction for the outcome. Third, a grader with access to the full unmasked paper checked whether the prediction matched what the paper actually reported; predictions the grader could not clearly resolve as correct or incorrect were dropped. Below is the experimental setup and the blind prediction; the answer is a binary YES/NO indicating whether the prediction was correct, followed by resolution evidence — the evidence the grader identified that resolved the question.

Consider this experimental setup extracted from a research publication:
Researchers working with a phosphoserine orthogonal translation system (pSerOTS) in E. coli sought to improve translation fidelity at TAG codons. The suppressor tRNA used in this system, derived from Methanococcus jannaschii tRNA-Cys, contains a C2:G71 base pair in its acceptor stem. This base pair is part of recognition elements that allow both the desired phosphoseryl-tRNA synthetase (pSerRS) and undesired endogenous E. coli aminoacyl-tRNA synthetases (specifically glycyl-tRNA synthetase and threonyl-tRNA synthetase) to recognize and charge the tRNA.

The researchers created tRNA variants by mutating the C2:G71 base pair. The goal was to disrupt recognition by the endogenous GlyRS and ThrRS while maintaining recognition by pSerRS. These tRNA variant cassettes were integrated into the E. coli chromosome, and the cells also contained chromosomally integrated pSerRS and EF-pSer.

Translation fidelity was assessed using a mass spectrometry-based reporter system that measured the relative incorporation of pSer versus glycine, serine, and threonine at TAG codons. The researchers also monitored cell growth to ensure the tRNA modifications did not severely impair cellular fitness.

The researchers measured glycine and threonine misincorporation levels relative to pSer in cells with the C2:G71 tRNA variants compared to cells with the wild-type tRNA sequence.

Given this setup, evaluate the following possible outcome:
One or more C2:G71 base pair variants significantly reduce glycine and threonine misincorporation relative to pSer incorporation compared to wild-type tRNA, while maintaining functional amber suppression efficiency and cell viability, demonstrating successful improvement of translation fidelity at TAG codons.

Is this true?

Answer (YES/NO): YES